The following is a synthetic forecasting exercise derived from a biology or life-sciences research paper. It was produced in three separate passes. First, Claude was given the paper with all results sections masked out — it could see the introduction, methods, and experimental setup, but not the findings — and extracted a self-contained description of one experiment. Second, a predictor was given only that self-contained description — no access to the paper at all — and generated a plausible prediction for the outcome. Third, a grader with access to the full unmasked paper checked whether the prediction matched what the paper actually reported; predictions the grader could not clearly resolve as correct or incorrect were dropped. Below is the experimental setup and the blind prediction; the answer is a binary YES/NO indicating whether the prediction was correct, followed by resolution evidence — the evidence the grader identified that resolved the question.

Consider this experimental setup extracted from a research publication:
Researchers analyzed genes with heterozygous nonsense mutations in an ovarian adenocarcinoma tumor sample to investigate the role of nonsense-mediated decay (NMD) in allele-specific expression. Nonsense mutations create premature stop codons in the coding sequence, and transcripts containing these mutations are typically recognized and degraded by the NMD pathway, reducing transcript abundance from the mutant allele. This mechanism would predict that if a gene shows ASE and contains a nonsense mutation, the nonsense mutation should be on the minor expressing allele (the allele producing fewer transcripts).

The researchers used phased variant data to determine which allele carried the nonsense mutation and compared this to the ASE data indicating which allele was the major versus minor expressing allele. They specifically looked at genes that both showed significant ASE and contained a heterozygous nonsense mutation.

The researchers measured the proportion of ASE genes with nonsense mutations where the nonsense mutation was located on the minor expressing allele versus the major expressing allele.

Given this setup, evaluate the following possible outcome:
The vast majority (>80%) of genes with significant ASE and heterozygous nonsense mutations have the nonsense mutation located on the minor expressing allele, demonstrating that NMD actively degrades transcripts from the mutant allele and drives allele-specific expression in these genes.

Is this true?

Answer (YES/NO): NO